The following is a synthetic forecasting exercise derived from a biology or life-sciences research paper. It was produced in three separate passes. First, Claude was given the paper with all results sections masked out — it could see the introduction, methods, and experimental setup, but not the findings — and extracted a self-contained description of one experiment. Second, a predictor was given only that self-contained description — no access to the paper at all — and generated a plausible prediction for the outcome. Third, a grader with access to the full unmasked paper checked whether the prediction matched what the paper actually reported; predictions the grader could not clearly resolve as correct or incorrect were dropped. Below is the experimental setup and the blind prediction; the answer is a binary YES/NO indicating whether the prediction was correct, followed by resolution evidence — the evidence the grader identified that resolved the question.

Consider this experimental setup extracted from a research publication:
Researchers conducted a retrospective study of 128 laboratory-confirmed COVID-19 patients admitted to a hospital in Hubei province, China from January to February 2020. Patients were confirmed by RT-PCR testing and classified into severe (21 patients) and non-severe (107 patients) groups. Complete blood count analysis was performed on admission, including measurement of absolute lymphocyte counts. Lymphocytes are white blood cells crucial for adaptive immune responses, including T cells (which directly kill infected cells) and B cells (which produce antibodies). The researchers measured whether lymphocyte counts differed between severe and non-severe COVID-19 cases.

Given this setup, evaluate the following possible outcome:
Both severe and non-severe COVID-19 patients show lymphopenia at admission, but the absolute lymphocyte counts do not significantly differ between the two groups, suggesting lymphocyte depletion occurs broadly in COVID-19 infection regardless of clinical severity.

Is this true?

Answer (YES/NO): NO